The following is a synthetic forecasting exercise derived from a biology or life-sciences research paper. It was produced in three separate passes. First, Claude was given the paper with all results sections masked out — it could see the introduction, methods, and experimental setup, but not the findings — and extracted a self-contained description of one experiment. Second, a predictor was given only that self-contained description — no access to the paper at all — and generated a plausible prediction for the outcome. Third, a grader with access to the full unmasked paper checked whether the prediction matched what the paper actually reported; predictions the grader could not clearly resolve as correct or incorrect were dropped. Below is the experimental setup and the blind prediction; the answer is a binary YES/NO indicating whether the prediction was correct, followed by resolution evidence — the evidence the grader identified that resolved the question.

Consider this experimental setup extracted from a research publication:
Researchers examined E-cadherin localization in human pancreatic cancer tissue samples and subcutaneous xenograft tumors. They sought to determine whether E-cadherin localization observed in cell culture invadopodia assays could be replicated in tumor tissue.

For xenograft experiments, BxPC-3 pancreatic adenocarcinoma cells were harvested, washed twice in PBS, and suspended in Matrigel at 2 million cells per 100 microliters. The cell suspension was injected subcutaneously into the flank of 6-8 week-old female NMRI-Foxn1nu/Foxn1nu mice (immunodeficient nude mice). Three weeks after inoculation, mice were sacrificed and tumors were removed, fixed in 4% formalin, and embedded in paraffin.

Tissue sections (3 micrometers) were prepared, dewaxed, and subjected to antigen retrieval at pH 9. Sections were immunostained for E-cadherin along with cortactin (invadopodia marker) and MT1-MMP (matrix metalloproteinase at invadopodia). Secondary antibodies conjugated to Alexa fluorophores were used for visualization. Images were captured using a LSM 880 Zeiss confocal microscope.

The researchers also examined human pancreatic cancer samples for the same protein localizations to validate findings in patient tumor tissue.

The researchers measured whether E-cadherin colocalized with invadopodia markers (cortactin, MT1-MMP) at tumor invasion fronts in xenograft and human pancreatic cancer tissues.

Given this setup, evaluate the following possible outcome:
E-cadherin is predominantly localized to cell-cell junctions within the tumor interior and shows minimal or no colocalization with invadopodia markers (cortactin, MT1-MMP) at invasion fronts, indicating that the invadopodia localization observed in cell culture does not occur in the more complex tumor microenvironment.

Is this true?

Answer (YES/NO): NO